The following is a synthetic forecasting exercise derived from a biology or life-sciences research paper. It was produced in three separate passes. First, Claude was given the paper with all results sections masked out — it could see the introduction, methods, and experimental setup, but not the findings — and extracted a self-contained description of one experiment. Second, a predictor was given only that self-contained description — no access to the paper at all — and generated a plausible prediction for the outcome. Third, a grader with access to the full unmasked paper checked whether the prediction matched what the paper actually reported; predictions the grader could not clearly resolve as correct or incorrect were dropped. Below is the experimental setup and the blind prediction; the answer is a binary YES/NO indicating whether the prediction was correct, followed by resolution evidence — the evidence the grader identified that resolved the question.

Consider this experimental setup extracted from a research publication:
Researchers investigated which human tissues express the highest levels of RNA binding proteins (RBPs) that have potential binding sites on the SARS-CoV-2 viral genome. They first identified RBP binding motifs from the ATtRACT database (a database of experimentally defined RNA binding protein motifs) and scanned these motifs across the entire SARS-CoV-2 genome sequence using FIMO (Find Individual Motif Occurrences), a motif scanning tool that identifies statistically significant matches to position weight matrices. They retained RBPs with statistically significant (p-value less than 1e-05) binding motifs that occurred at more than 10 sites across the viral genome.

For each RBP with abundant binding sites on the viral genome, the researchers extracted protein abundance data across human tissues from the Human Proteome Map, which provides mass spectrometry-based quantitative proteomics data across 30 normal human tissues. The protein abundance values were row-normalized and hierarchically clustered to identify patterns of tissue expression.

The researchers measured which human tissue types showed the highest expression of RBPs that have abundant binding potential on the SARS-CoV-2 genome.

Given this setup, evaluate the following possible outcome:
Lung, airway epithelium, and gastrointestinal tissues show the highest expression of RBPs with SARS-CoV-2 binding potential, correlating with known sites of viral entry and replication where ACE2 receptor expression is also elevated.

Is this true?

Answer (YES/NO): NO